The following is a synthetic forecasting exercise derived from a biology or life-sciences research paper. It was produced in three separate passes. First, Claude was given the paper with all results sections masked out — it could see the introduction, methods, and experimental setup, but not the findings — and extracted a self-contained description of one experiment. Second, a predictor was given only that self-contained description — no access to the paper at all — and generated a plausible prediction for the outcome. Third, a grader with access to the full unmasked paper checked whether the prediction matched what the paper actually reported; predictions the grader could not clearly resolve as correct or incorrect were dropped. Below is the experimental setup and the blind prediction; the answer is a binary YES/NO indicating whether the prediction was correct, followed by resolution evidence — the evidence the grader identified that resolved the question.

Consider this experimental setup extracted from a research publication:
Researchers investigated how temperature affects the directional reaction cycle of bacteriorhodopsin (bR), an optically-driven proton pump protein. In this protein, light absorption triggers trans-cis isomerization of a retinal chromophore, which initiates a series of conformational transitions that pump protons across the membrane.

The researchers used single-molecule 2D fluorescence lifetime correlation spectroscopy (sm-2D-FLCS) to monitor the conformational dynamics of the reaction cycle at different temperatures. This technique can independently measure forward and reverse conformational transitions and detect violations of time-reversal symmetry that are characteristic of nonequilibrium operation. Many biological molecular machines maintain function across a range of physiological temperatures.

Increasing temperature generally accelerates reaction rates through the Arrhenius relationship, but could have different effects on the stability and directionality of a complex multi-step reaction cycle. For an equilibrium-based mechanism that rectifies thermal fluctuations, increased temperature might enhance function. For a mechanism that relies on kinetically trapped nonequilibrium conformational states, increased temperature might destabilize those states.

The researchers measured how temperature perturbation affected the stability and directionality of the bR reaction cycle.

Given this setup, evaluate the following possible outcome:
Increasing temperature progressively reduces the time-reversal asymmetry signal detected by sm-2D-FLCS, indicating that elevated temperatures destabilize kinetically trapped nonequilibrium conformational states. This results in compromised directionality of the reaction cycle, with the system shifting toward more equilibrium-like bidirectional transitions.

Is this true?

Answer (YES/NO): YES